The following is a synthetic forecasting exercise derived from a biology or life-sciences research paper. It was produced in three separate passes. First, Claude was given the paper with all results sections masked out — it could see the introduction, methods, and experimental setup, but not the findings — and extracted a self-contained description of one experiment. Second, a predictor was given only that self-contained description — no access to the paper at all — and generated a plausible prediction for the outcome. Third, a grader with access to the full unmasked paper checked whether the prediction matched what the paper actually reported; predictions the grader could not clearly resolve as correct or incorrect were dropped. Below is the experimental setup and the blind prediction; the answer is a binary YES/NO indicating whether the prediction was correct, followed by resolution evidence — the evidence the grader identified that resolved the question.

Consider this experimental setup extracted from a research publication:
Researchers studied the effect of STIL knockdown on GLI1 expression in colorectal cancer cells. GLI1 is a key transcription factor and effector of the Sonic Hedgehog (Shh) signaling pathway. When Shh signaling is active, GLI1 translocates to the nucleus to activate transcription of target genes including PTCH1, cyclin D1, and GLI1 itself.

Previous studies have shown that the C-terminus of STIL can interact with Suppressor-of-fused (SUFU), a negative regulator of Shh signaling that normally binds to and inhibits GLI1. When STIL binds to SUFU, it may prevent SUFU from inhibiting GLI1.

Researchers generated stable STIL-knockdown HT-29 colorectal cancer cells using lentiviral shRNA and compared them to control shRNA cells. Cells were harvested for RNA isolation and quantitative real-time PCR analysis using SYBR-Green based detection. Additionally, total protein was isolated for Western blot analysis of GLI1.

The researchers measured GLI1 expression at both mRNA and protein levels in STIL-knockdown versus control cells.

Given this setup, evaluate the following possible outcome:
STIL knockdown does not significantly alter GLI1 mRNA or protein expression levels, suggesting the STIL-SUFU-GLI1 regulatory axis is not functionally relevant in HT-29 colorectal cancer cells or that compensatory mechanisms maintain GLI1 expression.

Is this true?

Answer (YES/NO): NO